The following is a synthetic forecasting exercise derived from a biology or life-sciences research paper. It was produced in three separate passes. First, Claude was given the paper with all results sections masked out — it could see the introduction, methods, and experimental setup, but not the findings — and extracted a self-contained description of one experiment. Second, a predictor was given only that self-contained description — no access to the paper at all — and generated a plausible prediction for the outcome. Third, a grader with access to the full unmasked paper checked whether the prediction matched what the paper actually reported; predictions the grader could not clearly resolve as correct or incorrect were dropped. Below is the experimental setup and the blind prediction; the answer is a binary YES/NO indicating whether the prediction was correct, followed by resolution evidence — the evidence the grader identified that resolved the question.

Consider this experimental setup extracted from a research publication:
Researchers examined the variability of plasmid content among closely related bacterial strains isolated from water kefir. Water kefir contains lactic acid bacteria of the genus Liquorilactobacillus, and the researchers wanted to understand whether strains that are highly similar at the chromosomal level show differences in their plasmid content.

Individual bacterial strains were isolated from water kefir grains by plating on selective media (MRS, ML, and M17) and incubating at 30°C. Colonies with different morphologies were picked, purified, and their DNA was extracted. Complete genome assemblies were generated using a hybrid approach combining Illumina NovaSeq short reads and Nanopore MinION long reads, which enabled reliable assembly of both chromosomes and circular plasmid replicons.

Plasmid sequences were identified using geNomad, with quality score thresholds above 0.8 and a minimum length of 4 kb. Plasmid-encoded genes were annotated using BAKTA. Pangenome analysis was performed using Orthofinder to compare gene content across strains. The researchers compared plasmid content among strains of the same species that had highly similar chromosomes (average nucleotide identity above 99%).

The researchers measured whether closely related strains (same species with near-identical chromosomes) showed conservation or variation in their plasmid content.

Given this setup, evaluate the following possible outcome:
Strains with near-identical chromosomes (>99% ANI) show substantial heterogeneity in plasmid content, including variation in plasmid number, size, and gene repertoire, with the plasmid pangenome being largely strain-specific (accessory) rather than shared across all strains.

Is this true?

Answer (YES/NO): YES